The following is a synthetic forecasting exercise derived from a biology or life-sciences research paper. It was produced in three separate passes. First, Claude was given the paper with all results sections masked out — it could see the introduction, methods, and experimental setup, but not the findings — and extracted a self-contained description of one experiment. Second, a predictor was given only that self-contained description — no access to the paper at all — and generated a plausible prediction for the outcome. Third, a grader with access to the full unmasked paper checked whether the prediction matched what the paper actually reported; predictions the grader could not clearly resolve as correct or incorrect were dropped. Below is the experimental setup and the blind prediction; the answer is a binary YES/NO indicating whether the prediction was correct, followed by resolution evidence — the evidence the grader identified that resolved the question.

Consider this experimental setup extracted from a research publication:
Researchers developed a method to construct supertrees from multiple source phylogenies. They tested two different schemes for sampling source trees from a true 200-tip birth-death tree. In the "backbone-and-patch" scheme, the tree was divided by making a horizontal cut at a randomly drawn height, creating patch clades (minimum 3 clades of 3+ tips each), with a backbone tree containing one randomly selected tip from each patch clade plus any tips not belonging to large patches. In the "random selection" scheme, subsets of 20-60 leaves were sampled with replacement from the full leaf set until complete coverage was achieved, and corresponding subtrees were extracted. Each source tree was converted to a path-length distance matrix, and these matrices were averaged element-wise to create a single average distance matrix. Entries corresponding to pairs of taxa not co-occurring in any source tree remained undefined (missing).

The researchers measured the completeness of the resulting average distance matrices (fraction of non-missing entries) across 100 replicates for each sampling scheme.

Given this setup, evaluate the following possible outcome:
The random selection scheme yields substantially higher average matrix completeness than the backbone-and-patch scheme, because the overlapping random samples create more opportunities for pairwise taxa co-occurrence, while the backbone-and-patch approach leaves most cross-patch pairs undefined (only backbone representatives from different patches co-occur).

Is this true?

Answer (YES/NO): YES